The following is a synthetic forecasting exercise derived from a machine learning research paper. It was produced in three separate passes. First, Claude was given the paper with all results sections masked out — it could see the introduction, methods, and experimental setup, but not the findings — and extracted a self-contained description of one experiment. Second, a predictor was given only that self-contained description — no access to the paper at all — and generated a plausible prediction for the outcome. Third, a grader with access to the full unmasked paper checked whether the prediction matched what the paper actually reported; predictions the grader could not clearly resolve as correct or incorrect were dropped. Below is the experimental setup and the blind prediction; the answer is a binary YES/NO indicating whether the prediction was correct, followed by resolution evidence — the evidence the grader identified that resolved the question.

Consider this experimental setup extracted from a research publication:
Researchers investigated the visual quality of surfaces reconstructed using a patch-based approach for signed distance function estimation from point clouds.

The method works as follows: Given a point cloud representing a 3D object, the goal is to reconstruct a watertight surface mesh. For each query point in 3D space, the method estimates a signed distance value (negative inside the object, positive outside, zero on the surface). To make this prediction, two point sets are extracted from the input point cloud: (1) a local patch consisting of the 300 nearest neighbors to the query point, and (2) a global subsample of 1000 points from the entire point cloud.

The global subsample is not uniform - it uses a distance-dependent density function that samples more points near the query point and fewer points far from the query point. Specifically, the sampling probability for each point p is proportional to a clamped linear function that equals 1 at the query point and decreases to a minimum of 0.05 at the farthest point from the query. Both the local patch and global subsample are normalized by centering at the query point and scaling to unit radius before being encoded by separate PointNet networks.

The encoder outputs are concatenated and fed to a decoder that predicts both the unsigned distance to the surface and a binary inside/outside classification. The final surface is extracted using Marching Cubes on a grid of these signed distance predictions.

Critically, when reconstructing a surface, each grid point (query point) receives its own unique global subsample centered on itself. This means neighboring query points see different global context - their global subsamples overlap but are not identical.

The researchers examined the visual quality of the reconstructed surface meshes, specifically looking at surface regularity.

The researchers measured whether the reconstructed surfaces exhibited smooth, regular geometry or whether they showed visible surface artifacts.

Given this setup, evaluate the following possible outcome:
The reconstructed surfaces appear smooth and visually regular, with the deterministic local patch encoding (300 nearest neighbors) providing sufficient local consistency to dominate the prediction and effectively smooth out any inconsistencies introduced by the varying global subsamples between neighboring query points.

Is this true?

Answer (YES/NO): NO